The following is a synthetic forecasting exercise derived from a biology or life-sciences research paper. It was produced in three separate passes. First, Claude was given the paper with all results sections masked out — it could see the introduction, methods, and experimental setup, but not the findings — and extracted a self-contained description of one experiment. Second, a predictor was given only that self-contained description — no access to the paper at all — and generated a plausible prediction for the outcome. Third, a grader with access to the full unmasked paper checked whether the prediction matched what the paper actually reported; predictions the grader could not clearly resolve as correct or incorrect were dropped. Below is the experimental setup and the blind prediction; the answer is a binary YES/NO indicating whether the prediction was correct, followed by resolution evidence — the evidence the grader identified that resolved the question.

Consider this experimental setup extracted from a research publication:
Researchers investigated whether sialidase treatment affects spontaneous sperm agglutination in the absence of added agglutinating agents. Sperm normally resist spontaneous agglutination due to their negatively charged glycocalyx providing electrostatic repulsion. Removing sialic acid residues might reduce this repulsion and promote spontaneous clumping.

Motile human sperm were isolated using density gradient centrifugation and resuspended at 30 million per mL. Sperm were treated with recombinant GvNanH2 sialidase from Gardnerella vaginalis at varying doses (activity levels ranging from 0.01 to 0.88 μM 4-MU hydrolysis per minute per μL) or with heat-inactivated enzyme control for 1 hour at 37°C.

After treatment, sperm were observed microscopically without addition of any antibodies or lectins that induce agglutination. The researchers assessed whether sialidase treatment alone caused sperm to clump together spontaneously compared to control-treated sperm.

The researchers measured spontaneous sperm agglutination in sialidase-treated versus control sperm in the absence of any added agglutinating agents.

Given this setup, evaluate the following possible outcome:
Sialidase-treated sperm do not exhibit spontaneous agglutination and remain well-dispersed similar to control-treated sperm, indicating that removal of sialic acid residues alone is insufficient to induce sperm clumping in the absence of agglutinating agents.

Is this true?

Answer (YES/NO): NO